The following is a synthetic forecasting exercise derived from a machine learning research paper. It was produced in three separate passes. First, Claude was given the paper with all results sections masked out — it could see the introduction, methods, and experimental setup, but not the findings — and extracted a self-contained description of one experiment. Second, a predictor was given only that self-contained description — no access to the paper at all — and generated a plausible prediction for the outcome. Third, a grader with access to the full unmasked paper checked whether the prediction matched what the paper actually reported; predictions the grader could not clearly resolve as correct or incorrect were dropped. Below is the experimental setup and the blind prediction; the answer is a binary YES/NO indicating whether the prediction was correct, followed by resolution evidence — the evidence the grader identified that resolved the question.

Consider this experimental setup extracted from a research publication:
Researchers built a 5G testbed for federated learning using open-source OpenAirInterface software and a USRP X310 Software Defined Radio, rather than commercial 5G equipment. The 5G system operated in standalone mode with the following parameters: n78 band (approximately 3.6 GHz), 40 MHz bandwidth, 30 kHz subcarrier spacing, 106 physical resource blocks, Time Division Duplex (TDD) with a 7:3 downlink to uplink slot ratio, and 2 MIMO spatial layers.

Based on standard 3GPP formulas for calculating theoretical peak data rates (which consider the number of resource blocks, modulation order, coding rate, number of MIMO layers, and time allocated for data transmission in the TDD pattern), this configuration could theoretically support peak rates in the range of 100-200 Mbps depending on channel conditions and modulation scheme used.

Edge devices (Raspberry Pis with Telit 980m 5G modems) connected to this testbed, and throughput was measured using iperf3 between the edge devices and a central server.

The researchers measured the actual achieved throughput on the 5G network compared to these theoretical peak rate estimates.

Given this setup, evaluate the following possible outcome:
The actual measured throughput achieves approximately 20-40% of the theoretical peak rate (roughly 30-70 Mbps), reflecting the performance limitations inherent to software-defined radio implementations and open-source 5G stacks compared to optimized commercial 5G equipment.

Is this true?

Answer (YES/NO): NO